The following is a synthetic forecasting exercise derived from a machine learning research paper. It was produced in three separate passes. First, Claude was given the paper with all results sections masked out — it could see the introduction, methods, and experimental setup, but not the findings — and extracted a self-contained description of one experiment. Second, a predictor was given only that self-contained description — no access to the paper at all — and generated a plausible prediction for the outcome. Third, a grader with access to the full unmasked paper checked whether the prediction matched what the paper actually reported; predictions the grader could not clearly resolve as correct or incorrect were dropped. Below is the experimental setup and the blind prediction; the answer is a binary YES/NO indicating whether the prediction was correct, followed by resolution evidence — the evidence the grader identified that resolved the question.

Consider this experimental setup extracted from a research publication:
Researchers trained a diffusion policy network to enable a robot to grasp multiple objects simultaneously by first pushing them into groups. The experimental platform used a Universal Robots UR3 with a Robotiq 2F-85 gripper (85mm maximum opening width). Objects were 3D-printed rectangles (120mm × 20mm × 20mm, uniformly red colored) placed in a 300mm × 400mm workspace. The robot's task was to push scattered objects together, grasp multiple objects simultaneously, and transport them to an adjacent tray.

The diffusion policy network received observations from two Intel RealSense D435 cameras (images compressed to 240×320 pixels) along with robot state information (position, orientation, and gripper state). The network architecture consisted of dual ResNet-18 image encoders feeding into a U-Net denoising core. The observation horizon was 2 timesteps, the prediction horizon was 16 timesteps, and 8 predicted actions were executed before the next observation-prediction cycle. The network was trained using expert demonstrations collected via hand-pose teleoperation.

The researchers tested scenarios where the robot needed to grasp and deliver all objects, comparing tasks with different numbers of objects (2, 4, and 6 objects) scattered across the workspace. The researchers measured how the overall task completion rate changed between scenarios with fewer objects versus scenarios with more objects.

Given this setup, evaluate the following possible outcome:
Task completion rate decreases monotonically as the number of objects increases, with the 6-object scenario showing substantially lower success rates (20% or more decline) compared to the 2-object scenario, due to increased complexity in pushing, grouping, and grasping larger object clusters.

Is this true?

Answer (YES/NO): NO